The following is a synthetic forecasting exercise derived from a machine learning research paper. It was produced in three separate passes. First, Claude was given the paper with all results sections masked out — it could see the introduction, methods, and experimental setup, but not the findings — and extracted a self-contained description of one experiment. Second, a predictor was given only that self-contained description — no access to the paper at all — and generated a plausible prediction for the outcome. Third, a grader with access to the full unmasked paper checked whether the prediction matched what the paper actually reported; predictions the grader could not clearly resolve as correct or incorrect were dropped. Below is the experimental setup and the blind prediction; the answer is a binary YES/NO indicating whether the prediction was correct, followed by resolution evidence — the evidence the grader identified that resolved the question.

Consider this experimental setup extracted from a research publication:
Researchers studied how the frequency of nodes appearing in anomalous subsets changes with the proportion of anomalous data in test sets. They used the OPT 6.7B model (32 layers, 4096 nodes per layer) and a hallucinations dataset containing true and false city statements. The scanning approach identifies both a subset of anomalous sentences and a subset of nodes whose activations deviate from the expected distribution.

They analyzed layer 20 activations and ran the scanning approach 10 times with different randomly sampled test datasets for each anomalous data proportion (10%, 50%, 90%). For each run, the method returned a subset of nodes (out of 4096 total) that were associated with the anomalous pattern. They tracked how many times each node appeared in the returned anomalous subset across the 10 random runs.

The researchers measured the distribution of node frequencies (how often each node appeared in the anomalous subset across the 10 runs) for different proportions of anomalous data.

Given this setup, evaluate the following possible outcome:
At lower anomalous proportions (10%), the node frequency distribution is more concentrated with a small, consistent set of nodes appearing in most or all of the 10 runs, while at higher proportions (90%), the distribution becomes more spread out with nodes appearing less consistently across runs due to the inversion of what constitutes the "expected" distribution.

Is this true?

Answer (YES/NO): NO